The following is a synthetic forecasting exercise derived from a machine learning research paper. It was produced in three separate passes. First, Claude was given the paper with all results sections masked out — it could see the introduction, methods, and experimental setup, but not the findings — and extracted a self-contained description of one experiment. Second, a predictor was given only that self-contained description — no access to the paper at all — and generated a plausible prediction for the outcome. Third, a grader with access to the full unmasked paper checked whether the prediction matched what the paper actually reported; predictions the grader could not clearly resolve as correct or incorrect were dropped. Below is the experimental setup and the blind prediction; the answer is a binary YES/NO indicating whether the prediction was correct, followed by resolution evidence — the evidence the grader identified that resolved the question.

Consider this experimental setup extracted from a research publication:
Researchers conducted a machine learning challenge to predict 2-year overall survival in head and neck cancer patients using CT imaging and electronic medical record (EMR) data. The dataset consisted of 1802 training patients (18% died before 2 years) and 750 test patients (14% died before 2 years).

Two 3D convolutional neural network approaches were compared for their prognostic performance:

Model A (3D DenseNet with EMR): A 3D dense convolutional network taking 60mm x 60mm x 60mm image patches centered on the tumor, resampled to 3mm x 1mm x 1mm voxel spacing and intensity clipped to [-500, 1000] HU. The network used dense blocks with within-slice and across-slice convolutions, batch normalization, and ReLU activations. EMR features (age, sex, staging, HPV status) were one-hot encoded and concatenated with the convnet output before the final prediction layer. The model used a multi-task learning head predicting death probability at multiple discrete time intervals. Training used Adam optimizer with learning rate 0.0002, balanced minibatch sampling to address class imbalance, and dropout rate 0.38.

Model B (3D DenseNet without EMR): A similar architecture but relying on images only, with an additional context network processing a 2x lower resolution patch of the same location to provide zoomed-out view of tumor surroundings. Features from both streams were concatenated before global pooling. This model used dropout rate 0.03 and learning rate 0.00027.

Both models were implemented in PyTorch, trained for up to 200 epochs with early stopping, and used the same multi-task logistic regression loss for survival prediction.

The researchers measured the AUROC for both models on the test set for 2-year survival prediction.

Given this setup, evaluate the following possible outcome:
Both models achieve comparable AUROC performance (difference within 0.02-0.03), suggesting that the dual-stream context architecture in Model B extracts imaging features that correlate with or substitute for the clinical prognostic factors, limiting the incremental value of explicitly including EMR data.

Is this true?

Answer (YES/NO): NO